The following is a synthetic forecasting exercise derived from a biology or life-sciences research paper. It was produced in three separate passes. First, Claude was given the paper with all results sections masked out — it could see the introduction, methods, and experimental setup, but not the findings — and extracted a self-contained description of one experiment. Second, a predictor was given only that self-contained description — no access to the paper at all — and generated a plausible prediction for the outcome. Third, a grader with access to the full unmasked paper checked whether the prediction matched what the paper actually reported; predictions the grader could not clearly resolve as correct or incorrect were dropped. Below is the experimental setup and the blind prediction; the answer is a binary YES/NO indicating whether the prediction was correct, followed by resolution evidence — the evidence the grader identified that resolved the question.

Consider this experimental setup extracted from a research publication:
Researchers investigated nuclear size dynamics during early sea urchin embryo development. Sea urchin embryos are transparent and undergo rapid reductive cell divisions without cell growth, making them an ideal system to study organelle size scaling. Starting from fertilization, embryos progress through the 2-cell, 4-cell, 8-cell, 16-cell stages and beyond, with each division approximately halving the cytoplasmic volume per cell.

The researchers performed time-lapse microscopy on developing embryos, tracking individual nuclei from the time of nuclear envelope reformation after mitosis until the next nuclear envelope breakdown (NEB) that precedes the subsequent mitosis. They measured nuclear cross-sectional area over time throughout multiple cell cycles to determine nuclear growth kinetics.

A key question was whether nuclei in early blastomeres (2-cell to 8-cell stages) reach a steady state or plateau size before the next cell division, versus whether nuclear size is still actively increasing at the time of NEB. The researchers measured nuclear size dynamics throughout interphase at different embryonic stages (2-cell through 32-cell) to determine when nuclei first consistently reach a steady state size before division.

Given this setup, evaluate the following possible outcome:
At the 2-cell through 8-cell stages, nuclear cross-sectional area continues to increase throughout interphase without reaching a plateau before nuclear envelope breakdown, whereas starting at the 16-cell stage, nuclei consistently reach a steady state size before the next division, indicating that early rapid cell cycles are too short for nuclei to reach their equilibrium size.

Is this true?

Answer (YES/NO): NO